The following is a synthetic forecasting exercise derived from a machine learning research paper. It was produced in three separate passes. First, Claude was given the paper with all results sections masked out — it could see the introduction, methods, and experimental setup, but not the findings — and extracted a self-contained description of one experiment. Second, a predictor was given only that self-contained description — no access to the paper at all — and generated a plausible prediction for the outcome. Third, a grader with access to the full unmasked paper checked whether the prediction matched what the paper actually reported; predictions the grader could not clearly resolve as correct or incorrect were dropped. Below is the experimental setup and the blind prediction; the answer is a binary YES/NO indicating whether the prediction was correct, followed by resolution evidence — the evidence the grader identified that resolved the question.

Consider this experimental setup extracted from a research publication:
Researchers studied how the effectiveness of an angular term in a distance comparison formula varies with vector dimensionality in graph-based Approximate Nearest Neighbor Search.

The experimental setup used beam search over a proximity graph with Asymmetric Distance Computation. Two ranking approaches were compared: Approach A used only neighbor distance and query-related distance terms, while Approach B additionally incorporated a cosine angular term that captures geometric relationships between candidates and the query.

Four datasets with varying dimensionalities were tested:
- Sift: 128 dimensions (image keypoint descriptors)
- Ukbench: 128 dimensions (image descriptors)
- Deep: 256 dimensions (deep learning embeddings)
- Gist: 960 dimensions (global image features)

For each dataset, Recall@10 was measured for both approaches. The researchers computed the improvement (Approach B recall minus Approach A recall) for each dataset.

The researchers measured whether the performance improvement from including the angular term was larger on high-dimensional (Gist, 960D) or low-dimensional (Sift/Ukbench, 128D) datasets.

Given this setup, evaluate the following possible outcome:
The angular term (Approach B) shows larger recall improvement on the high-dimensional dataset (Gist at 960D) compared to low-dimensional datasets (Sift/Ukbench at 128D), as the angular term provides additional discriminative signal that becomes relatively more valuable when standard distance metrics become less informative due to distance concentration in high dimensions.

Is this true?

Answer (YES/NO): NO